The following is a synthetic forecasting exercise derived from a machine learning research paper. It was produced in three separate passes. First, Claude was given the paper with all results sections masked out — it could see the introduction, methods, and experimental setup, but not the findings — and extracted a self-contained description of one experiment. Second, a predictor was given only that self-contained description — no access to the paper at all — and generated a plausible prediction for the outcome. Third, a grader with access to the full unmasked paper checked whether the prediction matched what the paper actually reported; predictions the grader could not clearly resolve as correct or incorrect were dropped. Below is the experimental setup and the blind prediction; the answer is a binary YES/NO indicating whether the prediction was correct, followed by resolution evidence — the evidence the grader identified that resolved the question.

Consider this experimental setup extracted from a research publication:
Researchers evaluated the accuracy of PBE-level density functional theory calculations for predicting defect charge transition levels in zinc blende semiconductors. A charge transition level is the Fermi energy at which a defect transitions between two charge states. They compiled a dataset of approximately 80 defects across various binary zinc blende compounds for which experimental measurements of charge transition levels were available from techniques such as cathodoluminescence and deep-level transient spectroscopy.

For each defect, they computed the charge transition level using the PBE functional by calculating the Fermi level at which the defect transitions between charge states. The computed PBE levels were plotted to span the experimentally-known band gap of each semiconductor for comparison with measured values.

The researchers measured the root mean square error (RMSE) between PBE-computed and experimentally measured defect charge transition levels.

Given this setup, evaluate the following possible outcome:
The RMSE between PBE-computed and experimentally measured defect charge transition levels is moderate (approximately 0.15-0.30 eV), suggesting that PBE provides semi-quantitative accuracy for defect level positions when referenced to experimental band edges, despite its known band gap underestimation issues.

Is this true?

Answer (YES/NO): YES